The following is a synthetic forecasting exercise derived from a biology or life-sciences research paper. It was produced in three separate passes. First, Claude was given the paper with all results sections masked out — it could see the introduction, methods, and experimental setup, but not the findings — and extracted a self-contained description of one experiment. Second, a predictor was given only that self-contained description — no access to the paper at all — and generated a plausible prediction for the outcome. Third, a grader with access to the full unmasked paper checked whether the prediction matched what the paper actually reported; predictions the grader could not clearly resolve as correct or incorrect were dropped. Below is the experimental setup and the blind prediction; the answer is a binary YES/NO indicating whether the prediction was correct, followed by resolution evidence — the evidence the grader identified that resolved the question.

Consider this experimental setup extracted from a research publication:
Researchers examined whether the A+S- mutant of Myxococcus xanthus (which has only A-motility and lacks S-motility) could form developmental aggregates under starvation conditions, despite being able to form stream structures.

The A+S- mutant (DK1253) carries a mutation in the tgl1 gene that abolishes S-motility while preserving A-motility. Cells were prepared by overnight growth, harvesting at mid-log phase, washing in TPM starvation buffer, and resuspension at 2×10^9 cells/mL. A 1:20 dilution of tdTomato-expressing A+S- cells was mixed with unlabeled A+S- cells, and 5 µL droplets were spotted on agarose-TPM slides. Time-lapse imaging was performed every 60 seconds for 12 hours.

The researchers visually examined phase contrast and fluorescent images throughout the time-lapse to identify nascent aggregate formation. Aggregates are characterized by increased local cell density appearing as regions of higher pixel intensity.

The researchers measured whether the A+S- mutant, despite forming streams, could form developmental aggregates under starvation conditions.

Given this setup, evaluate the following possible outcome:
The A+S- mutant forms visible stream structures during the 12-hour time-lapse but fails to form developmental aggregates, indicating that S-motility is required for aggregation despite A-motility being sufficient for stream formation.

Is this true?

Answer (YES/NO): YES